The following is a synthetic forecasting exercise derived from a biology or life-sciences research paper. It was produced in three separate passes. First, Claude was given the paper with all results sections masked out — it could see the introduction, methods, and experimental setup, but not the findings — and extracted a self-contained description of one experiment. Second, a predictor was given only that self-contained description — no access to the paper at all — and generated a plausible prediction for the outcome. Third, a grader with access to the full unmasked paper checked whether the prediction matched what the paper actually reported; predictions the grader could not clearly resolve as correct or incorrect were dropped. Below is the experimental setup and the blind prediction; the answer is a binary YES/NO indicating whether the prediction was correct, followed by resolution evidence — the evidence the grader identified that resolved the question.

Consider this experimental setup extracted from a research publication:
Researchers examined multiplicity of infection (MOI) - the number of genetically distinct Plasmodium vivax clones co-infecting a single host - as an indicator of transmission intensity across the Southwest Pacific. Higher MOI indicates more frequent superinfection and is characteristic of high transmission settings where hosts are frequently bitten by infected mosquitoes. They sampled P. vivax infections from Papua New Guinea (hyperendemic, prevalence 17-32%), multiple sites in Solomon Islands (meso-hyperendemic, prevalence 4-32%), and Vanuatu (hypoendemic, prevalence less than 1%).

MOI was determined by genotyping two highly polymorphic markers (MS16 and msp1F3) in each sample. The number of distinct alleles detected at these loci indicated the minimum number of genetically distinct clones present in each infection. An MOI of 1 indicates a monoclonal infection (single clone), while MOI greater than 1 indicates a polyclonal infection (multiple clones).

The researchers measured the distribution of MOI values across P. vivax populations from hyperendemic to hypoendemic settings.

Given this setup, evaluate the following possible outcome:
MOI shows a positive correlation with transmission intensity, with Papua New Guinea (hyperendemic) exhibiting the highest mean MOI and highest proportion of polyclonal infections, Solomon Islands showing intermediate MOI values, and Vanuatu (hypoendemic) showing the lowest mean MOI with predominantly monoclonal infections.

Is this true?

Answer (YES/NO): YES